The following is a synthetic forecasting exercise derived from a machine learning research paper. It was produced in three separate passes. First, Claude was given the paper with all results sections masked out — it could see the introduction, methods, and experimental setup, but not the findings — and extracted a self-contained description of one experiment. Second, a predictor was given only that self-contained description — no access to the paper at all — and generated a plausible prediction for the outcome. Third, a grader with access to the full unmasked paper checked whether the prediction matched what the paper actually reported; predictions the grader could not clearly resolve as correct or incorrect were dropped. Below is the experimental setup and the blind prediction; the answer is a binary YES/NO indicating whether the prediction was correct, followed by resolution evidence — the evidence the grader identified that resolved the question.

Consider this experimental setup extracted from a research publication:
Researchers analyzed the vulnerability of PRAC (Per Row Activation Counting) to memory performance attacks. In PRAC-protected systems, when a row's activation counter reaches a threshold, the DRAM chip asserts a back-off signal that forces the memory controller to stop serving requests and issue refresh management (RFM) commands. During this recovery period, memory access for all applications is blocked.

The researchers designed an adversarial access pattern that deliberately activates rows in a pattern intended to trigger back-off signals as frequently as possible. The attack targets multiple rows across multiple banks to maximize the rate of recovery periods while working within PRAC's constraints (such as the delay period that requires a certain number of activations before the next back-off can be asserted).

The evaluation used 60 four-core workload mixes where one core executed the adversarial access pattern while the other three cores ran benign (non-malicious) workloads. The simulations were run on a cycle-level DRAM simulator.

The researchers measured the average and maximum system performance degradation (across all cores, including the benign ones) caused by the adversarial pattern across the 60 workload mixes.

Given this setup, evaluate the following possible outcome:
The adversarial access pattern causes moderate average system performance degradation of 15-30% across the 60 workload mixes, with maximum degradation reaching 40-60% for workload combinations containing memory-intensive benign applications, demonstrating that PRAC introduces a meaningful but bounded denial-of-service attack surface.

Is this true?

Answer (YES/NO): NO